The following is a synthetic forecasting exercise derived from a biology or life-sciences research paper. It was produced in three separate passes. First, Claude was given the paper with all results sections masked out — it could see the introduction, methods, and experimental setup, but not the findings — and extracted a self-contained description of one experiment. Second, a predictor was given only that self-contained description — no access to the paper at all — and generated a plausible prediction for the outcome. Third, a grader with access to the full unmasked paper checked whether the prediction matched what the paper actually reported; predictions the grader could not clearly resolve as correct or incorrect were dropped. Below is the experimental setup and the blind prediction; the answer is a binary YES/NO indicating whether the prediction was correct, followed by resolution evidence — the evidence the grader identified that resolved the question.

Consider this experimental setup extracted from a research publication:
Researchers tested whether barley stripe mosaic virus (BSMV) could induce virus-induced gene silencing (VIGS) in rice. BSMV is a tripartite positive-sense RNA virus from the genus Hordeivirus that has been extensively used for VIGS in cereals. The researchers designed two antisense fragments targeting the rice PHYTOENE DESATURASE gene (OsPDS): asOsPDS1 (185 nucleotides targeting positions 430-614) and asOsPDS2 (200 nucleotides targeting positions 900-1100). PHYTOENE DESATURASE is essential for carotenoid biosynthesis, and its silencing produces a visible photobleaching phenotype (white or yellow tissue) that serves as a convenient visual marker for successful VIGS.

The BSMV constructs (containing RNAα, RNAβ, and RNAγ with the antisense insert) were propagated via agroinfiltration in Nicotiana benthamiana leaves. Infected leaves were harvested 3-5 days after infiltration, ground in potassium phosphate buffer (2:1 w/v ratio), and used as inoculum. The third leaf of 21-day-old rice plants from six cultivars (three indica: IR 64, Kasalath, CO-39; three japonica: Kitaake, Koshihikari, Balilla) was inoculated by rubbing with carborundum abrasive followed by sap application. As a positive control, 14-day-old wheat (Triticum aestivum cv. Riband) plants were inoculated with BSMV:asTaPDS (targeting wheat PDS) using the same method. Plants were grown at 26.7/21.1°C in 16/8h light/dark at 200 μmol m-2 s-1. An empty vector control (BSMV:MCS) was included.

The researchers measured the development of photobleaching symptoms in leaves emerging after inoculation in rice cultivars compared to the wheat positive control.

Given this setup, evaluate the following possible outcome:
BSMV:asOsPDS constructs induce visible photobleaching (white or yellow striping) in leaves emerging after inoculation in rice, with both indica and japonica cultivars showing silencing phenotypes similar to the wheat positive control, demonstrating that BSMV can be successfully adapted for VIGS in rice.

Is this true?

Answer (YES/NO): NO